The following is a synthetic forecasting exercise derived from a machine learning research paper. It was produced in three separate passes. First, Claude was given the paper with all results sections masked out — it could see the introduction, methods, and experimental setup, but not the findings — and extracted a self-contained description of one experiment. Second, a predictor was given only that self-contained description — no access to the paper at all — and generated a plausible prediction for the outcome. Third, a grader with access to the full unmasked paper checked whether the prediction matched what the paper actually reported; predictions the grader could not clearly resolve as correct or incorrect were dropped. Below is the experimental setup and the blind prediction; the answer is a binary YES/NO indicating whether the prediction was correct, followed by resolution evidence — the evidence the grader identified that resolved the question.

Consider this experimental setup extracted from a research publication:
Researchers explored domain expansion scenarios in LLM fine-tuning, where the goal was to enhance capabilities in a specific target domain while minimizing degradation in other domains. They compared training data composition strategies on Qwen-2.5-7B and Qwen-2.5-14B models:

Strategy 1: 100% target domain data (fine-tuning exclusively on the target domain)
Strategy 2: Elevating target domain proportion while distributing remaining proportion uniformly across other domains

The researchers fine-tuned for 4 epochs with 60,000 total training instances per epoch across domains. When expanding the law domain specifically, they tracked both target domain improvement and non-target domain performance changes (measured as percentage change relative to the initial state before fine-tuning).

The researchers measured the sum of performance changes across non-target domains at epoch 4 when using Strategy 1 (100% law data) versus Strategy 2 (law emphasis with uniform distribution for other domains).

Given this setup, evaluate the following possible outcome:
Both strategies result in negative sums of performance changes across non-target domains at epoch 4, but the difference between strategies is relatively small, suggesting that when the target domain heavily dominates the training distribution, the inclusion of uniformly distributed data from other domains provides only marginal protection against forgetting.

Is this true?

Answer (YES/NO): NO